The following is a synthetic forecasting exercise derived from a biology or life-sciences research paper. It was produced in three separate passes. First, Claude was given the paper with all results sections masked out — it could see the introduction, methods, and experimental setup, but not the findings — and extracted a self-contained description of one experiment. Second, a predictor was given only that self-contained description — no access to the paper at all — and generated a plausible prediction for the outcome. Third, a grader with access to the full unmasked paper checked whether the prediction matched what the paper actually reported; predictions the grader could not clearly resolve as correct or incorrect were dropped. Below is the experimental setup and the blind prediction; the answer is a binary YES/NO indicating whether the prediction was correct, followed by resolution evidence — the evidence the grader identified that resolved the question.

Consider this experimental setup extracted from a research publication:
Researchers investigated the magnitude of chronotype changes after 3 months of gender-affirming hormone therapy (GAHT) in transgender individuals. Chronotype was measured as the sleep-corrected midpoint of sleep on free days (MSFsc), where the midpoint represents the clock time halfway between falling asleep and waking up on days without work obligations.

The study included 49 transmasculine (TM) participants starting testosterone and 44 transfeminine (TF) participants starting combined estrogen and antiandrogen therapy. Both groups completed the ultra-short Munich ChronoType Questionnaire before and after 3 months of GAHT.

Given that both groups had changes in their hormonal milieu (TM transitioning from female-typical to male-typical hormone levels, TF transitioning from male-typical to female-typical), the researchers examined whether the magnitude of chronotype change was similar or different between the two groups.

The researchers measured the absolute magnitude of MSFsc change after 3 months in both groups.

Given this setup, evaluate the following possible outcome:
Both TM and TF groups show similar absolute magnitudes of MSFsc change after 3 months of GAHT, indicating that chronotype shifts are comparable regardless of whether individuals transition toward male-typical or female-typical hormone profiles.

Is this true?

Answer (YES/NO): YES